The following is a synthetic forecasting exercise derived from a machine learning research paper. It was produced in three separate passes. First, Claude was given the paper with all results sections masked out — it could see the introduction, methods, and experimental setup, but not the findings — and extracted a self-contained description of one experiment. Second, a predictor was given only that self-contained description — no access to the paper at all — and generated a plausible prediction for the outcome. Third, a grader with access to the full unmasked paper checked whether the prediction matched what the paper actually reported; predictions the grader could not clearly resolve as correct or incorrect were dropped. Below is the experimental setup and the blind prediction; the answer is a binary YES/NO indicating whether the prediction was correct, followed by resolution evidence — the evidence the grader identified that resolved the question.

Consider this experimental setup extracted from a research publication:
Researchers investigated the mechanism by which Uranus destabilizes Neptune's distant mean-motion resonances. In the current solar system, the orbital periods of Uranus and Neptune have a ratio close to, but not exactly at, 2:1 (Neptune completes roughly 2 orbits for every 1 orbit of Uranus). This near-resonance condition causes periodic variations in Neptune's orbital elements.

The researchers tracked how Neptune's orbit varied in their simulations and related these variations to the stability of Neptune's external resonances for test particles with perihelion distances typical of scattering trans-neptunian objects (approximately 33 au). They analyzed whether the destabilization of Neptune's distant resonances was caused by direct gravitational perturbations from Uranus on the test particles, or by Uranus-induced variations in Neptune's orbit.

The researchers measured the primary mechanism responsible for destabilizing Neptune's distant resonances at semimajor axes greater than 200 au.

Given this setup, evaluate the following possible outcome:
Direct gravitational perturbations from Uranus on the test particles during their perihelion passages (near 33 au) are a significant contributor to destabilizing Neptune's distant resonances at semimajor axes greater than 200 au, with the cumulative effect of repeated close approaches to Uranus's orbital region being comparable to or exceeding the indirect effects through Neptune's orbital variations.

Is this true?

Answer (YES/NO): NO